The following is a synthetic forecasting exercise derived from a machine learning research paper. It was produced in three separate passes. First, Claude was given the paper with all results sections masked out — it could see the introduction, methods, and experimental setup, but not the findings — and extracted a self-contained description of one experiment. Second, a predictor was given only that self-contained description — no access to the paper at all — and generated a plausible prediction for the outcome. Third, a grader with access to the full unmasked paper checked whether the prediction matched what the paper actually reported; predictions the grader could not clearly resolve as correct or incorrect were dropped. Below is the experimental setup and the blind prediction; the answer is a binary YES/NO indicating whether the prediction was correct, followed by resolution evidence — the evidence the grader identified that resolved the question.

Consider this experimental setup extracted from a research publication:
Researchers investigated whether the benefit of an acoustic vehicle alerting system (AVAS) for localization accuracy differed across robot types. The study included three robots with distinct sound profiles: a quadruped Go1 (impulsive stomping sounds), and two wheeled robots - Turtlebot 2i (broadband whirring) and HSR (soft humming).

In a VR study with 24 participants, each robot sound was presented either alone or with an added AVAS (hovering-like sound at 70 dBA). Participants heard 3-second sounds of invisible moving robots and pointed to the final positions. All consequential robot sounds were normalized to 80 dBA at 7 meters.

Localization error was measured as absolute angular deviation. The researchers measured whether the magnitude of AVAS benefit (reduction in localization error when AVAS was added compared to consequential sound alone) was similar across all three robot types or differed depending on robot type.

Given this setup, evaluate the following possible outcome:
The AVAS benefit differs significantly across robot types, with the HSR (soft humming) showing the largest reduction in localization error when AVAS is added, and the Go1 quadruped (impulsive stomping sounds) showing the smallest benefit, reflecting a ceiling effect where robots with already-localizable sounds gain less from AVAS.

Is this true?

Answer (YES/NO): NO